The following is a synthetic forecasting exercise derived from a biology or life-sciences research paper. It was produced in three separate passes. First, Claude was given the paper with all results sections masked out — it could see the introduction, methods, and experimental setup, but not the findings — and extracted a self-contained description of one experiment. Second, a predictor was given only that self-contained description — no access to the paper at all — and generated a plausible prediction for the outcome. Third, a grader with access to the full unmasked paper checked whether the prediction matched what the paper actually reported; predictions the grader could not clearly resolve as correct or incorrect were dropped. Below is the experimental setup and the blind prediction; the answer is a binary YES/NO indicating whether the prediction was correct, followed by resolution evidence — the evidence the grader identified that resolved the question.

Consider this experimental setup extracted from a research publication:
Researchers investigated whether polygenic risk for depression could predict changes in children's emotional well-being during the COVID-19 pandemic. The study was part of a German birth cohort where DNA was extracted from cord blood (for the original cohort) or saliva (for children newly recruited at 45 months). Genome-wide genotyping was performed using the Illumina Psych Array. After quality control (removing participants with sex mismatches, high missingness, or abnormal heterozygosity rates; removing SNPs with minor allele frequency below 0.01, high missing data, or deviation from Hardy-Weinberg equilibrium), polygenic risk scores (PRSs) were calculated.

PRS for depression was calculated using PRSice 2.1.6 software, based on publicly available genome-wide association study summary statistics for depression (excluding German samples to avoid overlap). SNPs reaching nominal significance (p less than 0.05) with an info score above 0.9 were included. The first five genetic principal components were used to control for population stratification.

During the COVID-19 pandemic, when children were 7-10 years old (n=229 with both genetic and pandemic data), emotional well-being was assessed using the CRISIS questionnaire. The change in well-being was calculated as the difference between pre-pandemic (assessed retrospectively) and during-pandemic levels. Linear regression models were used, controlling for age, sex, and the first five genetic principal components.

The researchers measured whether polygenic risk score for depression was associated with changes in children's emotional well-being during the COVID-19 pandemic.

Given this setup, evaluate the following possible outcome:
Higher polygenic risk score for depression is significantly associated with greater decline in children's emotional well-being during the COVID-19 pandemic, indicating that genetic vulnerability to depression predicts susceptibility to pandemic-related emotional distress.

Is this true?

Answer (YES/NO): NO